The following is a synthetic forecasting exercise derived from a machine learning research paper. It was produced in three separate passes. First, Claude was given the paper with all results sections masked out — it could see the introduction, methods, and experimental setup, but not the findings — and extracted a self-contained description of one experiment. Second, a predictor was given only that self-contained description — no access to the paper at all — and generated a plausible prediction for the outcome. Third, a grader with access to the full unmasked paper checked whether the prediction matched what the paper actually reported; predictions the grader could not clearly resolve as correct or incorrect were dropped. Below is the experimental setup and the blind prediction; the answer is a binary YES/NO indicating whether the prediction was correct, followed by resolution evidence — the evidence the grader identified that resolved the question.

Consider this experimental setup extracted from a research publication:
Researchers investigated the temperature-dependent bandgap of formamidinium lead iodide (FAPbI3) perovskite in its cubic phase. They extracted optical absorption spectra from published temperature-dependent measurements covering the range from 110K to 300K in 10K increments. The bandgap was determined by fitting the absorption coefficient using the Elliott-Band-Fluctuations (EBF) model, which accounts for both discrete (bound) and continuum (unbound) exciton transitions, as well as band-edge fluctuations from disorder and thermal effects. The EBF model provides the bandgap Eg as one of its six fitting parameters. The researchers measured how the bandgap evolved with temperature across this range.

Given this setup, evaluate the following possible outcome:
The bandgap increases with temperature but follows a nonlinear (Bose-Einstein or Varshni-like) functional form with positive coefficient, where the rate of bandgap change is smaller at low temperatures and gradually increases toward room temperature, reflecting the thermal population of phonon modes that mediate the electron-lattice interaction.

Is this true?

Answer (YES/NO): YES